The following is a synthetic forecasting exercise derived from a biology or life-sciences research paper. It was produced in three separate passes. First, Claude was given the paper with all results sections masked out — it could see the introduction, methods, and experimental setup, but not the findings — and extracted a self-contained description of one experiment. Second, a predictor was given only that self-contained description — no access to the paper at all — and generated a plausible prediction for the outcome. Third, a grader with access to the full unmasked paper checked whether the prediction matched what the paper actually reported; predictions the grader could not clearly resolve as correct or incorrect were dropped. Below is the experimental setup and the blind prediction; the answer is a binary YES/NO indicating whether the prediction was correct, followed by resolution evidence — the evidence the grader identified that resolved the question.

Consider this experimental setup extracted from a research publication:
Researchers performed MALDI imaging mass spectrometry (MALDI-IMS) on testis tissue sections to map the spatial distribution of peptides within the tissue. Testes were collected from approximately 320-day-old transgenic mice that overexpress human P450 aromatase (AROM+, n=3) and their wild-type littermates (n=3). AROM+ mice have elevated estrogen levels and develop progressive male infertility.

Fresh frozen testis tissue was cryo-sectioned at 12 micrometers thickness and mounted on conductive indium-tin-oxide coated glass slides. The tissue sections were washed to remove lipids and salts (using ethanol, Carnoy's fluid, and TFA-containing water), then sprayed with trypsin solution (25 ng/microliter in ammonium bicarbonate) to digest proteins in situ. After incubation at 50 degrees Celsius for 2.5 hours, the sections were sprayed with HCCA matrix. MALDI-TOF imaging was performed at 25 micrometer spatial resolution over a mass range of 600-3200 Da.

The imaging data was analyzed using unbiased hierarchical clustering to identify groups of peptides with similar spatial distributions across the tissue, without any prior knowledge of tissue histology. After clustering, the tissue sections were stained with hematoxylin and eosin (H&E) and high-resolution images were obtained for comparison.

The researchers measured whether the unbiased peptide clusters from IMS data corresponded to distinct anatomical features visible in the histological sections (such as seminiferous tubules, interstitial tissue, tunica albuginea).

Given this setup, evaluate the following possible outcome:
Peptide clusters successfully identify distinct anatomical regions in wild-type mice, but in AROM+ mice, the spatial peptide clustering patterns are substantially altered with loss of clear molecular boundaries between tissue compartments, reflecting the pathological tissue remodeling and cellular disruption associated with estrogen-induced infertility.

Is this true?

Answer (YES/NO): YES